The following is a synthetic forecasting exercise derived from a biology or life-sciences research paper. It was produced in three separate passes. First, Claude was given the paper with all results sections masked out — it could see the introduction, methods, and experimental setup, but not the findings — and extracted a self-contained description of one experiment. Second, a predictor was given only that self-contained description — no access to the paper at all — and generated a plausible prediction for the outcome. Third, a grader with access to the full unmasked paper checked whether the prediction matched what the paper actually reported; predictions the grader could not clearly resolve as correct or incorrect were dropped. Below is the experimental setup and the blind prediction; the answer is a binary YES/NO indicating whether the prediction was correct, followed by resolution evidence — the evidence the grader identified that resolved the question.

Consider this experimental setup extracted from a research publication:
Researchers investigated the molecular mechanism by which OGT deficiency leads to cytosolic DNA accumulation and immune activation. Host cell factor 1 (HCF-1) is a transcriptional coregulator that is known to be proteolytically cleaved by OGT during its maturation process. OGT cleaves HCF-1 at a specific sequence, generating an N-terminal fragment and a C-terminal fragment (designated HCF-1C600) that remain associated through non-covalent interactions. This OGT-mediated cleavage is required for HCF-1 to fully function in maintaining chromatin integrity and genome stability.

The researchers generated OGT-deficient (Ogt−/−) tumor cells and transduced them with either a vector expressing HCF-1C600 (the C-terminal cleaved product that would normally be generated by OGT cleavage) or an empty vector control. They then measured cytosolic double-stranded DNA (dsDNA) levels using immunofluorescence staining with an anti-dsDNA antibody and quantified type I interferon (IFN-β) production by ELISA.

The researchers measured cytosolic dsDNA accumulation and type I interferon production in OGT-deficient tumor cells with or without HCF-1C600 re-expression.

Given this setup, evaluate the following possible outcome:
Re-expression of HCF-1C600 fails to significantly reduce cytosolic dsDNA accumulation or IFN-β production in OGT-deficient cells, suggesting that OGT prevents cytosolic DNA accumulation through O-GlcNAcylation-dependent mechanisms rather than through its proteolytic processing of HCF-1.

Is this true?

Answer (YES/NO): NO